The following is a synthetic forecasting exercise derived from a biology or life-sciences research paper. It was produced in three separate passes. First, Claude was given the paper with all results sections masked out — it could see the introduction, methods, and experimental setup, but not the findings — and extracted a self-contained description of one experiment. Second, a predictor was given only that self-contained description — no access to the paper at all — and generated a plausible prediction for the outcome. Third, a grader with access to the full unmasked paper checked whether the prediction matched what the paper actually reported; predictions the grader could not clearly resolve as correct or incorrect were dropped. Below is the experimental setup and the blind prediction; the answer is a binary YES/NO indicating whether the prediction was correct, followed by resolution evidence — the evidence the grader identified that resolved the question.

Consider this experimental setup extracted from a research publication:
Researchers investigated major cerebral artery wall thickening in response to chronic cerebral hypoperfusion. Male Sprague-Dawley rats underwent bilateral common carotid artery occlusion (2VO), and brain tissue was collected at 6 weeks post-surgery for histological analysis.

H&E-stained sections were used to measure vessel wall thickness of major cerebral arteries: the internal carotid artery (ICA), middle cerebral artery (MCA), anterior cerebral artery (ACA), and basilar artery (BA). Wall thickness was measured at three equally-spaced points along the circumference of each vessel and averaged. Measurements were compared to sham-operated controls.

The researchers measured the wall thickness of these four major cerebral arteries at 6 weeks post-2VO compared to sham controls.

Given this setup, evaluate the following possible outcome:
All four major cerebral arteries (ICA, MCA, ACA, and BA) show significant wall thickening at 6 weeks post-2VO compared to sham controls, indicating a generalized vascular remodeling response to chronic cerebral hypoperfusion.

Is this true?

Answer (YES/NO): NO